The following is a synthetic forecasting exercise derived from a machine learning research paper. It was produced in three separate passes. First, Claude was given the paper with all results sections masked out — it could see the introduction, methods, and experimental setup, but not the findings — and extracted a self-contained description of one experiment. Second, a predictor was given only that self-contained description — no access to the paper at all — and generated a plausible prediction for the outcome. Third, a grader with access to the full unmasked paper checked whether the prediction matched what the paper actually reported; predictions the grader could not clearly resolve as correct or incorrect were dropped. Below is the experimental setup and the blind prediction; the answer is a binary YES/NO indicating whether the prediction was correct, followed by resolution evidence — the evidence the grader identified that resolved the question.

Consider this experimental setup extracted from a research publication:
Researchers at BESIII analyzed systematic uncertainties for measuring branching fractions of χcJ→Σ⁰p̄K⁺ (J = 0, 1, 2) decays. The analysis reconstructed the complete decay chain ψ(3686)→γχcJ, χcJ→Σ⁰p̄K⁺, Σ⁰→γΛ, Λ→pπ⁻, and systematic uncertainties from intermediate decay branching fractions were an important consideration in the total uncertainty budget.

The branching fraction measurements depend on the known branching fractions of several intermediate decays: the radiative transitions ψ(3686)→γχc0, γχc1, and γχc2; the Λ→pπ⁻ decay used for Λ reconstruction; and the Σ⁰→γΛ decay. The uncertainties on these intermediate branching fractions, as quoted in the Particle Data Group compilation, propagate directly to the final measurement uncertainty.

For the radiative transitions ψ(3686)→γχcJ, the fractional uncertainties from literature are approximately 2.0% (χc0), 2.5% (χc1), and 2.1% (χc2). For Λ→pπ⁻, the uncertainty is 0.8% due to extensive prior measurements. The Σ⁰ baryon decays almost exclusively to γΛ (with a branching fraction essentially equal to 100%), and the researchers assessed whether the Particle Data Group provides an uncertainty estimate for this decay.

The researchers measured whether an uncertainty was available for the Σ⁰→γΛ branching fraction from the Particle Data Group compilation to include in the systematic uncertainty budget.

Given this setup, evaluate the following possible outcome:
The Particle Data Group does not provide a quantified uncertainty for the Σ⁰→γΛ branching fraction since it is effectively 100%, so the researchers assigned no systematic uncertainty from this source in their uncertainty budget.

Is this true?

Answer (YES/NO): YES